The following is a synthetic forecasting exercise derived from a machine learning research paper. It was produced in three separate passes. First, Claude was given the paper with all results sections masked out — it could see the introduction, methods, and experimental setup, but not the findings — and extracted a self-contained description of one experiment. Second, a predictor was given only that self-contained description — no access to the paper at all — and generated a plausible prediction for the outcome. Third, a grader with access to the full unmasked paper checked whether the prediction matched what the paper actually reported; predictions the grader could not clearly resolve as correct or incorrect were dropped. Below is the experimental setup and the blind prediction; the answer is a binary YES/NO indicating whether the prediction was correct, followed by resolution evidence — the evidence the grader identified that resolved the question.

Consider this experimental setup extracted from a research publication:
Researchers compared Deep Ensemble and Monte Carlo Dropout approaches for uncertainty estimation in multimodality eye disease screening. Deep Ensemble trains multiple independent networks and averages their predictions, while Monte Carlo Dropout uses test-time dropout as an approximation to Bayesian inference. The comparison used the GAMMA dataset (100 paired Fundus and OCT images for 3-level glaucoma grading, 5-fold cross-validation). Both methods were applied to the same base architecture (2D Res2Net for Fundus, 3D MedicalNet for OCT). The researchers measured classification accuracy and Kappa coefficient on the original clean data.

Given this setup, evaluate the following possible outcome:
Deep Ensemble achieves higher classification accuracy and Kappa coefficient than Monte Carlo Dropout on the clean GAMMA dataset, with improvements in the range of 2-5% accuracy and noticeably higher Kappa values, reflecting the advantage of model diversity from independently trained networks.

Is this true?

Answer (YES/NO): NO